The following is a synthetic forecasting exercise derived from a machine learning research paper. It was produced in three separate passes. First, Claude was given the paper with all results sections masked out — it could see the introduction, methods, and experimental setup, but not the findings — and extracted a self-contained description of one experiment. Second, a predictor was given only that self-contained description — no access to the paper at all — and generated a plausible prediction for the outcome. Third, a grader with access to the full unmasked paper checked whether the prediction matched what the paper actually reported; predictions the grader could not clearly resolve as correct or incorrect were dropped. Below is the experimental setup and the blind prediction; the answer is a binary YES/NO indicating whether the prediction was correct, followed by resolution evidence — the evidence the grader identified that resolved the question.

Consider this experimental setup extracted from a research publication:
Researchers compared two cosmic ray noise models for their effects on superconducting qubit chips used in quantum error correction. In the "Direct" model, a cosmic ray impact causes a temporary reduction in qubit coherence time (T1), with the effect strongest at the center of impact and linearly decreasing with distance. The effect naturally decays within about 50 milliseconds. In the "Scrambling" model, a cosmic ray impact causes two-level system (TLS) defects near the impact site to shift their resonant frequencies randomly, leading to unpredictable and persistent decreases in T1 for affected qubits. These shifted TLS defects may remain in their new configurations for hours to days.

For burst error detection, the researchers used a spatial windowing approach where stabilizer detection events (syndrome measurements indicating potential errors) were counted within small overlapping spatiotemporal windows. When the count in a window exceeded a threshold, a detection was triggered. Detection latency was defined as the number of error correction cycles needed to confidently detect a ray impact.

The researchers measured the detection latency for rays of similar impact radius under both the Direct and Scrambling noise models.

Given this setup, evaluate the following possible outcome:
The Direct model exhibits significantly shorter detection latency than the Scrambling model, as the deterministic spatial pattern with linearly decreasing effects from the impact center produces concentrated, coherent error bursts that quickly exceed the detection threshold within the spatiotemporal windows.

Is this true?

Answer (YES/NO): YES